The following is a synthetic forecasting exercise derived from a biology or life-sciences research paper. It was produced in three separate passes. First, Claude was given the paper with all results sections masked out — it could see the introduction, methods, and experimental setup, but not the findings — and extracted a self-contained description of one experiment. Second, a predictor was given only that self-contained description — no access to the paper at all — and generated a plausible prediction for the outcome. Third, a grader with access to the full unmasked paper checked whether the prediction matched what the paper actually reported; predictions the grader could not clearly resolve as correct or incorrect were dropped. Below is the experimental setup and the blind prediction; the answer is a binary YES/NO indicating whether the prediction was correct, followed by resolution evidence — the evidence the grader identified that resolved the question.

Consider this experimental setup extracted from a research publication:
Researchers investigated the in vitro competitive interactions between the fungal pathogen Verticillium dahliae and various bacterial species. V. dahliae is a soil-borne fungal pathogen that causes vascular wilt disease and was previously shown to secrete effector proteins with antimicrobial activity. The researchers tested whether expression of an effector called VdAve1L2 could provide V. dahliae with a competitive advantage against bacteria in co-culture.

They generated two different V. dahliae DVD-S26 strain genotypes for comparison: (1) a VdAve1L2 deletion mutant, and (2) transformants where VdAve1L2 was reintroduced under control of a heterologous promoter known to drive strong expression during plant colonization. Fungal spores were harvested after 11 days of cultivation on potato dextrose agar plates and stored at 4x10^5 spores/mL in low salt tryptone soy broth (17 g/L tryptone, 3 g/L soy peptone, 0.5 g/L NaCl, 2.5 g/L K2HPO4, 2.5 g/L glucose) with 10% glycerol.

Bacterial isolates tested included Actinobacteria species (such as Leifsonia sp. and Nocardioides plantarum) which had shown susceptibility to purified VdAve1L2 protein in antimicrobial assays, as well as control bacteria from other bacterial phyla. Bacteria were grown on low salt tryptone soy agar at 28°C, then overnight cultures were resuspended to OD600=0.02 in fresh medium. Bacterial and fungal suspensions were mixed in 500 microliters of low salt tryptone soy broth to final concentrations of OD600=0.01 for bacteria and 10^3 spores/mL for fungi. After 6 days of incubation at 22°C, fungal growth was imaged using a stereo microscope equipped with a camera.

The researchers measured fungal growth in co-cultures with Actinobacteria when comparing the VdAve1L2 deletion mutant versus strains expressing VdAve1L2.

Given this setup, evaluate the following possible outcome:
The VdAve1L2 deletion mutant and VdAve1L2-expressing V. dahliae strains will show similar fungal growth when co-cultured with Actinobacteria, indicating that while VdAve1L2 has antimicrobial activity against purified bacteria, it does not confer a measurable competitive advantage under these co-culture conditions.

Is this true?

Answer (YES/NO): NO